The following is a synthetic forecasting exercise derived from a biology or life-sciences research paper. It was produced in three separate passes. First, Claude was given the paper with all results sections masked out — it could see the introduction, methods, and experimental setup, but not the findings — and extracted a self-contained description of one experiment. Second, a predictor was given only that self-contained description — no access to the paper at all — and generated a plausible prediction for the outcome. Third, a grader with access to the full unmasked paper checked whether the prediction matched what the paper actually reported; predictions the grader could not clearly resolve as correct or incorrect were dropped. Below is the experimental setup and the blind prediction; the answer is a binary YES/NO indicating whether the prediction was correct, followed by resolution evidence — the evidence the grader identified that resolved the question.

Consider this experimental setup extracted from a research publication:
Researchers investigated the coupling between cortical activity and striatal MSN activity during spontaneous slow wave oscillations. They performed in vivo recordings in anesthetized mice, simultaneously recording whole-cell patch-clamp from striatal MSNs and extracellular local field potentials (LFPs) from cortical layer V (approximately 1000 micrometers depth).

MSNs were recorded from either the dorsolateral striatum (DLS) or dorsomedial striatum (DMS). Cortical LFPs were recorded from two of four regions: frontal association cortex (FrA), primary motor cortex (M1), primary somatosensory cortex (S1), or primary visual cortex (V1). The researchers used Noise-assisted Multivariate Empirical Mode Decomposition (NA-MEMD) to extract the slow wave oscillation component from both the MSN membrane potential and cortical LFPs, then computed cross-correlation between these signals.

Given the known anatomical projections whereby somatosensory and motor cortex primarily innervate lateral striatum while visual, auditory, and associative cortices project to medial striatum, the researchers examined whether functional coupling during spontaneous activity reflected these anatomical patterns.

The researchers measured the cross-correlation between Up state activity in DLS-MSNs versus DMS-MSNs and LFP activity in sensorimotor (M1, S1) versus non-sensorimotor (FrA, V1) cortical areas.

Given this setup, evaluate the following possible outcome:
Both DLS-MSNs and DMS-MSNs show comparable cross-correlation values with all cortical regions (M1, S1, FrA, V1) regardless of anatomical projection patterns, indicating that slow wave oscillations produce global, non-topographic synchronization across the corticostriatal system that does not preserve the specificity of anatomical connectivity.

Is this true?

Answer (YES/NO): NO